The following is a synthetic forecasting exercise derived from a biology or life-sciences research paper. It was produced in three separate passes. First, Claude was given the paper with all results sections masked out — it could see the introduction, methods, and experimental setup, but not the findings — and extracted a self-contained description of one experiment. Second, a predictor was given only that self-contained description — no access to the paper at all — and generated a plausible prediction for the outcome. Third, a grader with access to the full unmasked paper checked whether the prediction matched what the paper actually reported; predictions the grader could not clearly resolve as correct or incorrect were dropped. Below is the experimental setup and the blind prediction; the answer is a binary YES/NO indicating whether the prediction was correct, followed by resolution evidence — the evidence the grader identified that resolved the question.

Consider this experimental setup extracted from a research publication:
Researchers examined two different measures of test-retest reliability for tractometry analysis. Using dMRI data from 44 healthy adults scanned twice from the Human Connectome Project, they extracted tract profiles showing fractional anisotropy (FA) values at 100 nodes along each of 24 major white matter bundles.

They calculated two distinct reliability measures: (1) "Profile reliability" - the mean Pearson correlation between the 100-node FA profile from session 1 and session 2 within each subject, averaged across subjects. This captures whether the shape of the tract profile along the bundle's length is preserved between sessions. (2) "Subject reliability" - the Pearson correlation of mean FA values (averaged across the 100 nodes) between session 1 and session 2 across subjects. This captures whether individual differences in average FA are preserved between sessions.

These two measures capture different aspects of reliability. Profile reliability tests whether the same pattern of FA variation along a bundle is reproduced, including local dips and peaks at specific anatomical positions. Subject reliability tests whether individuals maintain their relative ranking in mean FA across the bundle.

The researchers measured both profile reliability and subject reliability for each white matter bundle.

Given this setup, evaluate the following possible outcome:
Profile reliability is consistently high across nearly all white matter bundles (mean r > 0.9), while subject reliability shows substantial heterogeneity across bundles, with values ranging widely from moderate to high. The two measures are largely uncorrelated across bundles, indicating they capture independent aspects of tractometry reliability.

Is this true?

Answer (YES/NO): NO